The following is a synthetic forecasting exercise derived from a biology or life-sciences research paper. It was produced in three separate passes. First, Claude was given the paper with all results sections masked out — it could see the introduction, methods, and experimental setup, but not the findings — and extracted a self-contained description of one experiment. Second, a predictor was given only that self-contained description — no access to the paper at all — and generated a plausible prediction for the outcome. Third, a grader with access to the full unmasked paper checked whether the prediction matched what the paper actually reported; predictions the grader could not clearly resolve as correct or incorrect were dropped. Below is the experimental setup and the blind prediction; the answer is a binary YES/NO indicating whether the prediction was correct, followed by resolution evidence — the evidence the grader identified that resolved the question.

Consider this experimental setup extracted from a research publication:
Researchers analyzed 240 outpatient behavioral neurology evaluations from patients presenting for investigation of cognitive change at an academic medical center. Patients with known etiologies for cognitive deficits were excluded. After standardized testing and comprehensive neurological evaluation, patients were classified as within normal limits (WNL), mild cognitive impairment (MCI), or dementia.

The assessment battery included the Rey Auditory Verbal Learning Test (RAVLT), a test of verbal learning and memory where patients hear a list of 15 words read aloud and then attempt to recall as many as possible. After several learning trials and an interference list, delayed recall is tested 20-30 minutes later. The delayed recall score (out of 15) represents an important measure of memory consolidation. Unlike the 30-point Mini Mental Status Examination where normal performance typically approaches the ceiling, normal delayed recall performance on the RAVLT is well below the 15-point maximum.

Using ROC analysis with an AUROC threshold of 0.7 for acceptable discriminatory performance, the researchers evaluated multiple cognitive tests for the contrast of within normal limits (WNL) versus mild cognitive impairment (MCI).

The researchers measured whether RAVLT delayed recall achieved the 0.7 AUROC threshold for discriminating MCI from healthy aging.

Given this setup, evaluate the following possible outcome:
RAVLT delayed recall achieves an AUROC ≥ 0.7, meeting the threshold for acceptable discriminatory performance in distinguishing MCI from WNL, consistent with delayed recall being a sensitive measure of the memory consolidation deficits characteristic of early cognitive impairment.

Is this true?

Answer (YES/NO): YES